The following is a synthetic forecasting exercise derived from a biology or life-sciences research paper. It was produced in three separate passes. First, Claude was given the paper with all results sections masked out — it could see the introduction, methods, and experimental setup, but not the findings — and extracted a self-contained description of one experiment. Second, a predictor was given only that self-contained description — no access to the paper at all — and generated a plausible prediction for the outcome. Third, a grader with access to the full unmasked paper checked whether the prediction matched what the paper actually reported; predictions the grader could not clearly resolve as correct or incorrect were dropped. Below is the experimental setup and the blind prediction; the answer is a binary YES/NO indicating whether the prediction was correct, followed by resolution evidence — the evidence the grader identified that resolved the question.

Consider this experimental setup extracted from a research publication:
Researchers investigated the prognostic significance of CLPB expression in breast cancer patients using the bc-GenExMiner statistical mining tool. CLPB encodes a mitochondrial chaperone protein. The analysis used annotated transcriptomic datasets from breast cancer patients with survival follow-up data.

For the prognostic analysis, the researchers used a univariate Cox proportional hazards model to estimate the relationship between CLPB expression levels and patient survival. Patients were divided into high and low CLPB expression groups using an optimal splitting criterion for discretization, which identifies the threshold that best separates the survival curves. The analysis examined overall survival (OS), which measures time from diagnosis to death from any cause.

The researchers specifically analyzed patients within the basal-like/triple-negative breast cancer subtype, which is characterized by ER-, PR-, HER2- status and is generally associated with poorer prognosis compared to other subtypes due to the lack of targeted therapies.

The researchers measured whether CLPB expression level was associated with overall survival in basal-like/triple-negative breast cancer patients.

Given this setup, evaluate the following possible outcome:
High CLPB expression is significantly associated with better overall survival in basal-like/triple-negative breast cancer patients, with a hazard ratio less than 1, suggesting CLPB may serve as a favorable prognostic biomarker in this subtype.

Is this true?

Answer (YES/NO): NO